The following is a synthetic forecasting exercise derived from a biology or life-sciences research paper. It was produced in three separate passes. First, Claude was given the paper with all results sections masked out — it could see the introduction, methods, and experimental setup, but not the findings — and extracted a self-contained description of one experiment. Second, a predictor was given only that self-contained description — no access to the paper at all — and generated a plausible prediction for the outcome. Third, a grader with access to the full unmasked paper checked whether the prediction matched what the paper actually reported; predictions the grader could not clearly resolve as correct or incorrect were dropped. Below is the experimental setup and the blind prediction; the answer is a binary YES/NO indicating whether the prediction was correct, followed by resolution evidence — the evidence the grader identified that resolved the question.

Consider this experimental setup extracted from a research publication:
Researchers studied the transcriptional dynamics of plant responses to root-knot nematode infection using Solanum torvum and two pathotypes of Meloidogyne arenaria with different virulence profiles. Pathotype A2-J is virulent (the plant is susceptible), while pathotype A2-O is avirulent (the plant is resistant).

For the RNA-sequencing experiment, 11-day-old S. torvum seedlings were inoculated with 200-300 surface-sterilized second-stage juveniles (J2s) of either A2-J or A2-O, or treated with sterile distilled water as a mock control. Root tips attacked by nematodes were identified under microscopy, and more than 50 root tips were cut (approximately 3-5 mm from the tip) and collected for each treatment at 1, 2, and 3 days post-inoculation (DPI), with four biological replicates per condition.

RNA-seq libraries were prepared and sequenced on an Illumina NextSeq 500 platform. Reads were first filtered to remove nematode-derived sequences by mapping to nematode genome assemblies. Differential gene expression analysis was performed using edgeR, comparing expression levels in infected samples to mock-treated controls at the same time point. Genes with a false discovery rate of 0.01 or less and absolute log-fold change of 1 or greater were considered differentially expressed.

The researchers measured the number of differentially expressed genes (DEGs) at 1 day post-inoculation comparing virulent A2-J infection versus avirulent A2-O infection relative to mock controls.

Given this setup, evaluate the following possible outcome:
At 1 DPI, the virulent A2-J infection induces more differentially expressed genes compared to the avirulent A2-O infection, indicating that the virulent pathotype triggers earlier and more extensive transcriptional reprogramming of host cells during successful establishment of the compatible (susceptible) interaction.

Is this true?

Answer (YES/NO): NO